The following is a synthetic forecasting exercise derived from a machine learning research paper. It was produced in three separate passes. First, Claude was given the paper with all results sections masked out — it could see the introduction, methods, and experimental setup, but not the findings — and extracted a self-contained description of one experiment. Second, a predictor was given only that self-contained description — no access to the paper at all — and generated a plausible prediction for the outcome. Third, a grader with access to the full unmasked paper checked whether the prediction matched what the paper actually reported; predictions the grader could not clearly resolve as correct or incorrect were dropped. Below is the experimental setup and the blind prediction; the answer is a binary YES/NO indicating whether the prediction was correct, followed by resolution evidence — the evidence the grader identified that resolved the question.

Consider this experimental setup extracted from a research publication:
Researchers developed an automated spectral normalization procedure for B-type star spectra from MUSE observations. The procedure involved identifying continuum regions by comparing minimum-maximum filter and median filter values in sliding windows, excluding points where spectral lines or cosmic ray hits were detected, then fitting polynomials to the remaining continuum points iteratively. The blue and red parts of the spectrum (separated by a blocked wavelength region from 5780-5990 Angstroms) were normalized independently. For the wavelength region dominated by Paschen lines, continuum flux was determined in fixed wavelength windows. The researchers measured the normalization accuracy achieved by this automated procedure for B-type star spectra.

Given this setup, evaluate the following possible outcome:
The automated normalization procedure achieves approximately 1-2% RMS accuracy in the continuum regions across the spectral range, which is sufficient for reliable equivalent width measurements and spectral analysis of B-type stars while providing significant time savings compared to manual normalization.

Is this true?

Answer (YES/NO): NO